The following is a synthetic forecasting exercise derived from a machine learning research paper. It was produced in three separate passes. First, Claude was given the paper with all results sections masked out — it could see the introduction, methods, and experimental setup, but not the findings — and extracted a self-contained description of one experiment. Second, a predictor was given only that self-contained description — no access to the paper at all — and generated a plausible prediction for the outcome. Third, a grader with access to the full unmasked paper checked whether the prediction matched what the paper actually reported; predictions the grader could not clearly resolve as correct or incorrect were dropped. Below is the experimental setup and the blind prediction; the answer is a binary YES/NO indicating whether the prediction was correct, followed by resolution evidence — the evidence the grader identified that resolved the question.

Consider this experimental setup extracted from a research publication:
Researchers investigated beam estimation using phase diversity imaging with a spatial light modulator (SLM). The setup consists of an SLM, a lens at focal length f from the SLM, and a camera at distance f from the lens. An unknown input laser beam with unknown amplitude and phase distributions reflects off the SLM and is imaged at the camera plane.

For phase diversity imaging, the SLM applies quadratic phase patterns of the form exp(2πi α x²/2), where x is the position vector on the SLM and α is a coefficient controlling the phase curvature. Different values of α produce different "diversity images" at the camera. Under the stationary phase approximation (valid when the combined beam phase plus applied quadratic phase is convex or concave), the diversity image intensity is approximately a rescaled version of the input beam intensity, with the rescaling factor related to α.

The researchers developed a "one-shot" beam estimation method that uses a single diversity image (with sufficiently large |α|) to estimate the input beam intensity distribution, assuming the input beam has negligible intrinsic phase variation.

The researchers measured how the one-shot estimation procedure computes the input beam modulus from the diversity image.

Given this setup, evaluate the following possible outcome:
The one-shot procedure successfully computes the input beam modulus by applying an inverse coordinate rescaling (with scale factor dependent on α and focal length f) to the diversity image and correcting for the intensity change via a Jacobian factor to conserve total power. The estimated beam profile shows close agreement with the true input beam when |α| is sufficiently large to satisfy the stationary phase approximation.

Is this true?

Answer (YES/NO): YES